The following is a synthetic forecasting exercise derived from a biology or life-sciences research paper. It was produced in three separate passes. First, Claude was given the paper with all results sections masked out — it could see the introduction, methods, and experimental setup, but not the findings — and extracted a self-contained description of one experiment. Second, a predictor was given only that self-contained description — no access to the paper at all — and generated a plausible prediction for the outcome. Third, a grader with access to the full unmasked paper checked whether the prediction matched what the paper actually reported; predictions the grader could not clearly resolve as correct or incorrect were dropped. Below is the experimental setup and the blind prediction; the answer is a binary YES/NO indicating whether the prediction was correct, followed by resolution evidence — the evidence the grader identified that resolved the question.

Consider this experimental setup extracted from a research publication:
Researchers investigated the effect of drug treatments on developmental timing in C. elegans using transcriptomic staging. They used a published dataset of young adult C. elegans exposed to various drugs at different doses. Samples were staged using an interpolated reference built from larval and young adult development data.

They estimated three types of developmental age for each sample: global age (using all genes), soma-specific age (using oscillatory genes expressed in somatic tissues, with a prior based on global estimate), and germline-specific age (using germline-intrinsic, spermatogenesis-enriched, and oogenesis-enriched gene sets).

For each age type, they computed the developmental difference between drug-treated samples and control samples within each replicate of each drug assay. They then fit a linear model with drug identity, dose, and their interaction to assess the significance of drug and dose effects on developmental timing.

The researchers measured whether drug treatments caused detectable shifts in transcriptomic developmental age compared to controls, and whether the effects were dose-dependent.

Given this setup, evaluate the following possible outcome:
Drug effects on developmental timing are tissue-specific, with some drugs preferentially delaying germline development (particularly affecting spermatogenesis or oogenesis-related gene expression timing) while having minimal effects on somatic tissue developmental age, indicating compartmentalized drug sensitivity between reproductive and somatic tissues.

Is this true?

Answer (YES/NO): YES